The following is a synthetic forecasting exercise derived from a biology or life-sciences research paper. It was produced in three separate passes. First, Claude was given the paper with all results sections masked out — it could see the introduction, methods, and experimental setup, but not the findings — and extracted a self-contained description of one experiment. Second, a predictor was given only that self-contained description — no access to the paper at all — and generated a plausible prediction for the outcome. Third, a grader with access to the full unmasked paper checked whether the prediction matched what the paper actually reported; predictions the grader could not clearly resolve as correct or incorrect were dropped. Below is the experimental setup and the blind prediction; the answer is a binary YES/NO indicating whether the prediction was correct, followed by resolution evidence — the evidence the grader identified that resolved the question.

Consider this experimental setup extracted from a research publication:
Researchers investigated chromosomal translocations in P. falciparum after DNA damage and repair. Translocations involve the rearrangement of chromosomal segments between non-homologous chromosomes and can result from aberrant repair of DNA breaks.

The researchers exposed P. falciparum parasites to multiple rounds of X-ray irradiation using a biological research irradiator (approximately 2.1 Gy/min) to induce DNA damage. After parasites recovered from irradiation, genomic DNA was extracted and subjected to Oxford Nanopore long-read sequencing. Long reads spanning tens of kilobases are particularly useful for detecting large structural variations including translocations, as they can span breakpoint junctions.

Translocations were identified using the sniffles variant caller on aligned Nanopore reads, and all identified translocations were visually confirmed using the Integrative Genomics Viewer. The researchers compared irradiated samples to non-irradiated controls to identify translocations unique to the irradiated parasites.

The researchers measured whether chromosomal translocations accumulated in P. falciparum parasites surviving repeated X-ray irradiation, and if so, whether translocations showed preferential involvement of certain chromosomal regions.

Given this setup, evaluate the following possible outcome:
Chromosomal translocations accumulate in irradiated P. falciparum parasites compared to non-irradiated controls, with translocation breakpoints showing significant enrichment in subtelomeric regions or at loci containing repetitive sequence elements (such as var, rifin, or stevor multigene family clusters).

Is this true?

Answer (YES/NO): YES